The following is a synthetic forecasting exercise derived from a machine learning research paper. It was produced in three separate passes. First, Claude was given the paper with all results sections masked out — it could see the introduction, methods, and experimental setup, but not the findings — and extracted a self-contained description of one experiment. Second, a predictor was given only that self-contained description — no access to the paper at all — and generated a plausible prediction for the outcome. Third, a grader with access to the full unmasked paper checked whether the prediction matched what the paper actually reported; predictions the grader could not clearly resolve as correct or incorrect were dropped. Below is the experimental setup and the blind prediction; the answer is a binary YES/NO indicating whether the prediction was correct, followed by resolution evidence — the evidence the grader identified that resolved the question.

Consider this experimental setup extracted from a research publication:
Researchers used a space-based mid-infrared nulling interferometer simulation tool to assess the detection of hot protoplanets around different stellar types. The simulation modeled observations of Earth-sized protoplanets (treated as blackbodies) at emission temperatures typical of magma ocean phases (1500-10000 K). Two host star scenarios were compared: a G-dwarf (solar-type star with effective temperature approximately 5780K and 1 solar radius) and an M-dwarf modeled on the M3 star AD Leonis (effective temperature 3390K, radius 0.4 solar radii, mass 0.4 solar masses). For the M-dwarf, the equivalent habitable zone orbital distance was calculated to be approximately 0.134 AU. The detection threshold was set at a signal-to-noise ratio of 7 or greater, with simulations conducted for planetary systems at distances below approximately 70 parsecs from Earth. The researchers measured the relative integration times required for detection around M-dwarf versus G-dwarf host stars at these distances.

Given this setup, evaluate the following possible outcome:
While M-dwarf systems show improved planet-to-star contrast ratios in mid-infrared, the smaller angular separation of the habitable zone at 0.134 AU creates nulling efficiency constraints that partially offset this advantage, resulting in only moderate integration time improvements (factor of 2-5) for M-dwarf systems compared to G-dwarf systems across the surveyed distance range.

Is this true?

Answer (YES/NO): NO